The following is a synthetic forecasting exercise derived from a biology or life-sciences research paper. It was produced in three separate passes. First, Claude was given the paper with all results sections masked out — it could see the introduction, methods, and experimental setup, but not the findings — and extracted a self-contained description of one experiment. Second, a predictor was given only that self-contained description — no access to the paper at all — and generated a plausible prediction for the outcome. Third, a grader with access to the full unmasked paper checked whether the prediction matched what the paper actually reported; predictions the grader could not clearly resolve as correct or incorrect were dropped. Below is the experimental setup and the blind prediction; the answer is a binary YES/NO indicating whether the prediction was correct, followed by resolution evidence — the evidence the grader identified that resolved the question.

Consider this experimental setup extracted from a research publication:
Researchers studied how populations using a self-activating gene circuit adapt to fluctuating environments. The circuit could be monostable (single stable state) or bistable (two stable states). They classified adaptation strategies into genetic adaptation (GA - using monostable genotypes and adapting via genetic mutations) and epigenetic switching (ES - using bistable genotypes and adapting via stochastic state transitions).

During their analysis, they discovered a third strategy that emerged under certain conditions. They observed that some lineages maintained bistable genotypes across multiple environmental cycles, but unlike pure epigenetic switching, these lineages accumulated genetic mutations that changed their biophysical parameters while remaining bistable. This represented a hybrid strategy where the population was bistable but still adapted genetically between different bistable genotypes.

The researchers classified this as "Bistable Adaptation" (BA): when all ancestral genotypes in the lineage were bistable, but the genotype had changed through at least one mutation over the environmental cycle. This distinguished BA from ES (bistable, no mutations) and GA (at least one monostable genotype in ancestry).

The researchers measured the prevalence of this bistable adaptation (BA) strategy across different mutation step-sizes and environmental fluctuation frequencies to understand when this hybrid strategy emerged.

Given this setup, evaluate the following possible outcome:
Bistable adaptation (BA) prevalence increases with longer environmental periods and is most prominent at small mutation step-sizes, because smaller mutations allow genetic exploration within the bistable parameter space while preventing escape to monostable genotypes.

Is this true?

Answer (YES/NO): YES